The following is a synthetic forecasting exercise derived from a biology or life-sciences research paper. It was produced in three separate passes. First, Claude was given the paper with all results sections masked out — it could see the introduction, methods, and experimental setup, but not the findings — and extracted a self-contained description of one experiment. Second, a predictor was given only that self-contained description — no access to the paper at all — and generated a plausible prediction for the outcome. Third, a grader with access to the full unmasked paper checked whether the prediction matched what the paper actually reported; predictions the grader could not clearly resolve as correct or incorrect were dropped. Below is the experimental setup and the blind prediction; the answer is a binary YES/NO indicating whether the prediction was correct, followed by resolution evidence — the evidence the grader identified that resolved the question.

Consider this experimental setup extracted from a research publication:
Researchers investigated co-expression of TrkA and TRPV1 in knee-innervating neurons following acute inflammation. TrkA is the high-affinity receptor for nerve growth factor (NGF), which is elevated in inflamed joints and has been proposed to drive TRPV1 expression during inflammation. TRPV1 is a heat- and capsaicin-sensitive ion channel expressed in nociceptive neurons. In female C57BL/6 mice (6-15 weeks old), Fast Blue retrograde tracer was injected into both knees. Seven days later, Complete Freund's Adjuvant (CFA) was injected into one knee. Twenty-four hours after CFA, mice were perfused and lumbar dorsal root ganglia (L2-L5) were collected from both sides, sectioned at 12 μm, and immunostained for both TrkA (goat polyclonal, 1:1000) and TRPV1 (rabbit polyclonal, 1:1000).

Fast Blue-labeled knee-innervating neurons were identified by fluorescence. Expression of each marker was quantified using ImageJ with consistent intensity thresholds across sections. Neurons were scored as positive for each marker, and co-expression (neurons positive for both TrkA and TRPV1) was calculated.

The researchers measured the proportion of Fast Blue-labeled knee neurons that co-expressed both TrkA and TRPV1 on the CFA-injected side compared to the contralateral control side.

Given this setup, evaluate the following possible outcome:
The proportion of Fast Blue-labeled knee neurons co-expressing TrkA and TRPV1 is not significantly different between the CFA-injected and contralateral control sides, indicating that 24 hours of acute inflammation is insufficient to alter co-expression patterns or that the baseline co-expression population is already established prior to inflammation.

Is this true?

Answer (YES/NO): NO